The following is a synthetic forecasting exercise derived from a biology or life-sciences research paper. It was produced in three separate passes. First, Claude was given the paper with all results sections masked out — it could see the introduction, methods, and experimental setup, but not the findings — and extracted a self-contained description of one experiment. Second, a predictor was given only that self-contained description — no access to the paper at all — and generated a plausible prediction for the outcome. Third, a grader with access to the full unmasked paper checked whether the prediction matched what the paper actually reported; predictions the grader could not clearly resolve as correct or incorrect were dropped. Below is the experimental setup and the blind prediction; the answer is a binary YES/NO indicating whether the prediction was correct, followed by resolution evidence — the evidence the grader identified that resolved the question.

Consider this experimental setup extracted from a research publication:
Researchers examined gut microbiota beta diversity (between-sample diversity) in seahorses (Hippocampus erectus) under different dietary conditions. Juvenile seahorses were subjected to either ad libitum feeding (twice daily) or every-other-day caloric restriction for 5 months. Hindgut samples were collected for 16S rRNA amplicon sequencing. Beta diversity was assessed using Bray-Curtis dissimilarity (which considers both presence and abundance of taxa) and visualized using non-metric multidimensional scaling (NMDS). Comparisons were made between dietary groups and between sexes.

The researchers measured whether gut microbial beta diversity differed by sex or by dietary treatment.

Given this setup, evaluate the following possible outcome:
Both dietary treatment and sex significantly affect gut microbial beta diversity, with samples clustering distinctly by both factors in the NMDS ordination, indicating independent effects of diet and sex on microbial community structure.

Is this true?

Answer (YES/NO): NO